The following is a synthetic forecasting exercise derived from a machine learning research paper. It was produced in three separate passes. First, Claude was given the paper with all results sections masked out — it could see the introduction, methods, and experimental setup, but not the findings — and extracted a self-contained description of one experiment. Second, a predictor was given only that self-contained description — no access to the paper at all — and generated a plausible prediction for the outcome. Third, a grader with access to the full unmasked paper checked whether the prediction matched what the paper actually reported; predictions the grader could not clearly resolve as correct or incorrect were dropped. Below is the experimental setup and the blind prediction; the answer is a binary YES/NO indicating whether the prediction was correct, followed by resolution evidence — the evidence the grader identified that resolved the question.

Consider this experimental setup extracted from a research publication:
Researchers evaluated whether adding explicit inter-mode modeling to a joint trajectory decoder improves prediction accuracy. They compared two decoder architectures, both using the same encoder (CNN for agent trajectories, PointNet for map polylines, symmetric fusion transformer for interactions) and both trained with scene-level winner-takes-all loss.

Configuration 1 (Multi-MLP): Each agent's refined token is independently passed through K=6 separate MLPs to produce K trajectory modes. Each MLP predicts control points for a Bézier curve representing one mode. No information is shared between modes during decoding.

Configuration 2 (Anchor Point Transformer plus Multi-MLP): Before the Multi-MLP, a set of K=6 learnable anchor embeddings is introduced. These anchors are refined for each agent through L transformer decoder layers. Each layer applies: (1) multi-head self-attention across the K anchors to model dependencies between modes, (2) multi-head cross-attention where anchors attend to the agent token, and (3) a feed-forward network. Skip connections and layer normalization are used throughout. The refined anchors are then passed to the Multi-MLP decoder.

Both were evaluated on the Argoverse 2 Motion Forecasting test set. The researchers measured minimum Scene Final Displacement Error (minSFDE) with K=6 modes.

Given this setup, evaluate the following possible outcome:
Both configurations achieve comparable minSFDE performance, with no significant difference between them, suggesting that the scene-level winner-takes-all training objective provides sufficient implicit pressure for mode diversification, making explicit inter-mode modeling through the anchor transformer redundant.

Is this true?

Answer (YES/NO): NO